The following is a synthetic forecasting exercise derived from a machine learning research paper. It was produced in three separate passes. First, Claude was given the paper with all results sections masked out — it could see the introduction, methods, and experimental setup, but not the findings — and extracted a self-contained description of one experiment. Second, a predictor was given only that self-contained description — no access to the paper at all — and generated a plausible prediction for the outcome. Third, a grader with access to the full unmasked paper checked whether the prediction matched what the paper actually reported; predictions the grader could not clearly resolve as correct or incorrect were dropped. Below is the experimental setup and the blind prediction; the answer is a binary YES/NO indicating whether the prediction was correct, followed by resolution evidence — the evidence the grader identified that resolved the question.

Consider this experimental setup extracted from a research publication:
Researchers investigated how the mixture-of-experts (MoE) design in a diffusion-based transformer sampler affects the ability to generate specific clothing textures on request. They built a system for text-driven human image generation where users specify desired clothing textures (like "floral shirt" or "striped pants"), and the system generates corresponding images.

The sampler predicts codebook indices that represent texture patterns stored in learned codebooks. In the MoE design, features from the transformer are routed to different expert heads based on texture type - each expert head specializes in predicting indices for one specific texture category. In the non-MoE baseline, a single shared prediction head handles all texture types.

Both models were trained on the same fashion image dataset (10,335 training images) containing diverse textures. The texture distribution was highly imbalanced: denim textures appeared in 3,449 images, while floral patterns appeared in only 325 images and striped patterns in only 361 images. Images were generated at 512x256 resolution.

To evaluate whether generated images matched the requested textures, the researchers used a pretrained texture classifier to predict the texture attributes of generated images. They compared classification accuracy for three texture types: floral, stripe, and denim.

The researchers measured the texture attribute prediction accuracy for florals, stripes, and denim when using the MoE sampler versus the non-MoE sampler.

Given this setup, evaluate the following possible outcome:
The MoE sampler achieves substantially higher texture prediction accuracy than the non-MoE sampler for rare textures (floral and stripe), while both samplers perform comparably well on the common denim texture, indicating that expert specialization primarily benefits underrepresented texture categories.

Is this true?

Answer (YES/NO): YES